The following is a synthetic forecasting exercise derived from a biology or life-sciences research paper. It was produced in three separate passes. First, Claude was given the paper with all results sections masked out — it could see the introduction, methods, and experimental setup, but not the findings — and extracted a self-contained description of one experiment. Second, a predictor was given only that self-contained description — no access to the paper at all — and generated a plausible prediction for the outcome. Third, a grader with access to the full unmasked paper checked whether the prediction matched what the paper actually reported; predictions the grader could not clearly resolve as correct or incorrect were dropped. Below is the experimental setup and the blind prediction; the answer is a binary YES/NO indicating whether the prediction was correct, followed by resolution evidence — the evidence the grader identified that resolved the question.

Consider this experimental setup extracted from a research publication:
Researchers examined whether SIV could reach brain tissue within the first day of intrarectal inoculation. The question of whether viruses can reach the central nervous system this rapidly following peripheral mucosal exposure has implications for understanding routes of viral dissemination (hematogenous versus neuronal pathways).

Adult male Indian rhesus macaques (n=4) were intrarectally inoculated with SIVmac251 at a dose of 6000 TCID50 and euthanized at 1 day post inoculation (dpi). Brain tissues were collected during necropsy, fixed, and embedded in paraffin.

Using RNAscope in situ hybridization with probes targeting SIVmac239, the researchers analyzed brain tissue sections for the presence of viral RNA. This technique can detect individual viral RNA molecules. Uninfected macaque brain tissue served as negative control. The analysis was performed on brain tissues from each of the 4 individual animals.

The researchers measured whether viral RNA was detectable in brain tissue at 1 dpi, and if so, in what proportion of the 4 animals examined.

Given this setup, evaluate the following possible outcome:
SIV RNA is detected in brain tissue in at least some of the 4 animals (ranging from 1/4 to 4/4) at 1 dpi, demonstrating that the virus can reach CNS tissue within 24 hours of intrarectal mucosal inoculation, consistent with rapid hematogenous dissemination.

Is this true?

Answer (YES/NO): YES